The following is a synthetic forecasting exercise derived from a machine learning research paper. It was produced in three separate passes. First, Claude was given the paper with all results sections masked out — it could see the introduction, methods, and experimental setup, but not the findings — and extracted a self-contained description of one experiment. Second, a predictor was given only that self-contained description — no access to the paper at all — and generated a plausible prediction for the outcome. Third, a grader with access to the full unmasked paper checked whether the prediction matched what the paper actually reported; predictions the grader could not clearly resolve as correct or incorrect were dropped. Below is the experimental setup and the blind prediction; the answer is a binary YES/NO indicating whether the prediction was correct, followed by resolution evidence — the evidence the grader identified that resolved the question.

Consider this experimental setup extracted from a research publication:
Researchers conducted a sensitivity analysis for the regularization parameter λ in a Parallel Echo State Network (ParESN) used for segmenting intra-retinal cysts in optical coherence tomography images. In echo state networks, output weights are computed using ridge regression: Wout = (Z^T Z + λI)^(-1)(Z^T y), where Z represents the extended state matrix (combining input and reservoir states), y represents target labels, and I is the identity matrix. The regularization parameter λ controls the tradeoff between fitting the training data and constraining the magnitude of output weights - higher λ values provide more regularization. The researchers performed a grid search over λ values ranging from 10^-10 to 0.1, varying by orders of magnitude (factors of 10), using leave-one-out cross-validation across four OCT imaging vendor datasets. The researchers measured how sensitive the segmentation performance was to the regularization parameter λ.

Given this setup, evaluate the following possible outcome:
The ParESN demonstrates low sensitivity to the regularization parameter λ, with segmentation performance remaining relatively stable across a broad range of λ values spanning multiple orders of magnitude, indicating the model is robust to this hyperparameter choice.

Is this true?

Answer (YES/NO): YES